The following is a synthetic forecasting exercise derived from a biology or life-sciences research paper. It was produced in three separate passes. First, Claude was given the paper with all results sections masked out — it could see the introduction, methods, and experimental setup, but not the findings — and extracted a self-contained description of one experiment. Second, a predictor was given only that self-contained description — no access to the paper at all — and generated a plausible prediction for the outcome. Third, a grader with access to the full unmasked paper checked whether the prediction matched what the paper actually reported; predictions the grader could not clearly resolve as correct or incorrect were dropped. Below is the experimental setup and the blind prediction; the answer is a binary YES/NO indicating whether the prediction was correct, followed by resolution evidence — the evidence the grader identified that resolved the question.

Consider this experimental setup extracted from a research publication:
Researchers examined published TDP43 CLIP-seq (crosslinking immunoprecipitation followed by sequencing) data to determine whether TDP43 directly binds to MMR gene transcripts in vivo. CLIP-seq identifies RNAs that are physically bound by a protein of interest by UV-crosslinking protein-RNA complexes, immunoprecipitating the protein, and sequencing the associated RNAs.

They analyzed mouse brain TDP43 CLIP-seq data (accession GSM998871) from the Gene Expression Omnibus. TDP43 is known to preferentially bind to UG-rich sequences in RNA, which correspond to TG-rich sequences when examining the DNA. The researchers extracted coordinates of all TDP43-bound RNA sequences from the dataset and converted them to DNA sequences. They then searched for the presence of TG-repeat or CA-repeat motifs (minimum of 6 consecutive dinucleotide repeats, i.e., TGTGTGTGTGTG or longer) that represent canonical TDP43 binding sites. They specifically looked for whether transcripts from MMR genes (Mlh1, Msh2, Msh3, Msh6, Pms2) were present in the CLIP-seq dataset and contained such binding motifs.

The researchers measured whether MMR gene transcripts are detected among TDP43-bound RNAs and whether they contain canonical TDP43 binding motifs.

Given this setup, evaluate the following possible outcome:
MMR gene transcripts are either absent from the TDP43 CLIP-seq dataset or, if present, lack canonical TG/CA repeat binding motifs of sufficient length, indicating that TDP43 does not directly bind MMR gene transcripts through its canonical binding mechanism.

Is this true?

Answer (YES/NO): NO